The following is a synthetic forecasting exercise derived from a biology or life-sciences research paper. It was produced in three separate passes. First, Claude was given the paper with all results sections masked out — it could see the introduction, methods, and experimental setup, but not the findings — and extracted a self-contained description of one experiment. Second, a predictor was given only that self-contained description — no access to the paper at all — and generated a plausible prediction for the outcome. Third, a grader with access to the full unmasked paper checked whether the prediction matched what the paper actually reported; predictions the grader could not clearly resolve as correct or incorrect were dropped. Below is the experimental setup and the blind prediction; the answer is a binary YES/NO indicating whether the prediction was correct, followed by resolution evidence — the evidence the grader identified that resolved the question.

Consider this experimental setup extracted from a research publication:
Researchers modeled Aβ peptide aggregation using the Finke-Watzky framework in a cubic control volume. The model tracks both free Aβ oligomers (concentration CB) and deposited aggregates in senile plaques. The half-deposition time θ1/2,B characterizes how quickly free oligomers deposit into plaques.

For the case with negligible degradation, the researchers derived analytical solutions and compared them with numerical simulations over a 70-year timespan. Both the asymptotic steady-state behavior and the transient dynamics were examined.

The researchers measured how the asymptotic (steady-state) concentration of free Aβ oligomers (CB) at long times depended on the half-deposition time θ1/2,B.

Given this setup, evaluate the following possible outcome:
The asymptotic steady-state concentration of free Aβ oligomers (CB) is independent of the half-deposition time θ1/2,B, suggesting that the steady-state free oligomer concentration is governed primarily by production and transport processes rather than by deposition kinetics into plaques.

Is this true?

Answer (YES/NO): NO